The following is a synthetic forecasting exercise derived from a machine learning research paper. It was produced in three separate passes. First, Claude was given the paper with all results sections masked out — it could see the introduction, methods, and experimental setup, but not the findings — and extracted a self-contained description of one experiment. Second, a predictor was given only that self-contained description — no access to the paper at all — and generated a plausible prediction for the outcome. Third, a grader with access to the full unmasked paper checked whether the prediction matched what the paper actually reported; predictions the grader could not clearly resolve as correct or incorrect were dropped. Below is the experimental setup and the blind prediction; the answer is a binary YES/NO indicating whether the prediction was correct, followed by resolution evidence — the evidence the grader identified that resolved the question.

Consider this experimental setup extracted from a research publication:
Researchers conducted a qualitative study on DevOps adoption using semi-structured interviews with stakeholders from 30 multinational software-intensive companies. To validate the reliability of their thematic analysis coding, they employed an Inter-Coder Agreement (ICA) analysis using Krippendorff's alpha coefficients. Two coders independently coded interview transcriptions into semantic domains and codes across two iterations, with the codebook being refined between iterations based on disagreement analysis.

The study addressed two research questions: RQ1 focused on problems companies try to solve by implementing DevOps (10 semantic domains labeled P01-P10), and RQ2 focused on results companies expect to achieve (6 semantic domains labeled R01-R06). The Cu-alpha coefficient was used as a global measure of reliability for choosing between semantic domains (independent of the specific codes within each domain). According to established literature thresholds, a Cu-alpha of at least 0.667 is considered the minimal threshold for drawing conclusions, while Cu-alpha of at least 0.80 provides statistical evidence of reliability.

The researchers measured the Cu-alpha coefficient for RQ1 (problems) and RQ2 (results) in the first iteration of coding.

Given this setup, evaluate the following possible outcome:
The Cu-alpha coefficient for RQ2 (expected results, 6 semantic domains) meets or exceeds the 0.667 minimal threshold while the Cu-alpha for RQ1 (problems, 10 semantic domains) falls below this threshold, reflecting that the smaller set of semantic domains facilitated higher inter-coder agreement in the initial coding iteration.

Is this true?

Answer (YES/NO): NO